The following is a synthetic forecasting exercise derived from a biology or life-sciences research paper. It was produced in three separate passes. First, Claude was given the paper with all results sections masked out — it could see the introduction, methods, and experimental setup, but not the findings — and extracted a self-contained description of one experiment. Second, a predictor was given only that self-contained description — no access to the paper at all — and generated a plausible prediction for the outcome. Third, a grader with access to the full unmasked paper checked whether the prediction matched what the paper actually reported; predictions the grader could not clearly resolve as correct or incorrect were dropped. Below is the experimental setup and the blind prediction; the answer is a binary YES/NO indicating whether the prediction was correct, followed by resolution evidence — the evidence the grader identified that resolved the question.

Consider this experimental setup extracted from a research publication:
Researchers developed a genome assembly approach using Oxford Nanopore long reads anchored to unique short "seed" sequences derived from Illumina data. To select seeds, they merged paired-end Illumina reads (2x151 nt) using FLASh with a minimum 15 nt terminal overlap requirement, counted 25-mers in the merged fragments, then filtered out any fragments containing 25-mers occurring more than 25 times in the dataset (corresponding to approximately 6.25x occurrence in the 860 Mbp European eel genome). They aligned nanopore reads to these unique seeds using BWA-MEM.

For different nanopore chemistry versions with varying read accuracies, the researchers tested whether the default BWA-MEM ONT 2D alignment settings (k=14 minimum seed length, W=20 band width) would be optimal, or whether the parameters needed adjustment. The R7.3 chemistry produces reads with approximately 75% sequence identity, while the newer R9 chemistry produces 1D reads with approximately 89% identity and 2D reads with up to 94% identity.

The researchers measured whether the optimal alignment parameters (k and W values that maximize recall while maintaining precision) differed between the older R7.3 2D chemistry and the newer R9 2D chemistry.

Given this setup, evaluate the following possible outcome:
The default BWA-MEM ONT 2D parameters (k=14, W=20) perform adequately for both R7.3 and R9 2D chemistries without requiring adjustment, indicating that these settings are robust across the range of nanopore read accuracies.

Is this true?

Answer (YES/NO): NO